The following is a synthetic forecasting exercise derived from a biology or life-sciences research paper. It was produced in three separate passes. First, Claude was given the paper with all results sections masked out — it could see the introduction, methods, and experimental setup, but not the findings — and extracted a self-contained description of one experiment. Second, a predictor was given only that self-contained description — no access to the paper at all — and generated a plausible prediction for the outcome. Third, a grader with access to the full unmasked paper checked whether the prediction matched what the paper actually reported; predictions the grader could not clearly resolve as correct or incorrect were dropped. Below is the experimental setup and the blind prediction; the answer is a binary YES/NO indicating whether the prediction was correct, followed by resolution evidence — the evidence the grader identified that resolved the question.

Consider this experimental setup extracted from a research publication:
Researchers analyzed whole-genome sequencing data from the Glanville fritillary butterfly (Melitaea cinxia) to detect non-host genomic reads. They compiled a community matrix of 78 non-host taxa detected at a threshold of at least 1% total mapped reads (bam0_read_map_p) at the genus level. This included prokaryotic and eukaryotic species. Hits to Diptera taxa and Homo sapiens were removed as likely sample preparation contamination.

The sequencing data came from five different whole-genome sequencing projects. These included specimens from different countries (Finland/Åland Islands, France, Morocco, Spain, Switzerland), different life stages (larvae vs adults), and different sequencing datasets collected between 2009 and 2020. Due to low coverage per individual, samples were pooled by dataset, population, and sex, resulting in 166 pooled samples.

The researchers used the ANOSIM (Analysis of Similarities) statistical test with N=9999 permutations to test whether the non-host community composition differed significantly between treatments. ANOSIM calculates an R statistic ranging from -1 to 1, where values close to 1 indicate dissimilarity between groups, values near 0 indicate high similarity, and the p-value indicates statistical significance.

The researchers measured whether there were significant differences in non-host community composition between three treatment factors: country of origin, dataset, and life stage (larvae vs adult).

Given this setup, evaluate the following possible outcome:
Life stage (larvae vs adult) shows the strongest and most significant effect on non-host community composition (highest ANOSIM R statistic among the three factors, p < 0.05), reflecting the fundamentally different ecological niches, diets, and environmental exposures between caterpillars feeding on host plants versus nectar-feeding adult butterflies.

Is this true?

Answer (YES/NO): NO